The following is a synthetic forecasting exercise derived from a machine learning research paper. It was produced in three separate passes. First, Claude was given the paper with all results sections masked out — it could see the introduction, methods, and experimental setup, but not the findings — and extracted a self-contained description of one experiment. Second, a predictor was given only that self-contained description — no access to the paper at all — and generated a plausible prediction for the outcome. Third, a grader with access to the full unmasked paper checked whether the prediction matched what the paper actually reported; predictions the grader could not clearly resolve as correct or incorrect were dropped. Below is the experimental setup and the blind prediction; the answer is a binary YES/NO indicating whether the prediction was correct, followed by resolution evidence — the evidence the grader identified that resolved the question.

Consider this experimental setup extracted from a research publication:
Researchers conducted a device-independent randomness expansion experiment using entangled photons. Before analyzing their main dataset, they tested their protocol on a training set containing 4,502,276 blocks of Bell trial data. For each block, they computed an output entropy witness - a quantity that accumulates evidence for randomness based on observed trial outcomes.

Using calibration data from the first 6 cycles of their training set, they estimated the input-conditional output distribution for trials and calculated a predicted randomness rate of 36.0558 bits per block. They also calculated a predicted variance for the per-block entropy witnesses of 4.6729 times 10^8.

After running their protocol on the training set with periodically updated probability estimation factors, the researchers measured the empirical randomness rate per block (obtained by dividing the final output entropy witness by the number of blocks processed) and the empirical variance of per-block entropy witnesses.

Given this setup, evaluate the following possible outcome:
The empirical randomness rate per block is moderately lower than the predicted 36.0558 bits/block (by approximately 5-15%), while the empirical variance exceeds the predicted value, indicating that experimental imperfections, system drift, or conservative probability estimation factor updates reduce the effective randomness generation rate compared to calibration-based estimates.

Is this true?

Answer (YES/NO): NO